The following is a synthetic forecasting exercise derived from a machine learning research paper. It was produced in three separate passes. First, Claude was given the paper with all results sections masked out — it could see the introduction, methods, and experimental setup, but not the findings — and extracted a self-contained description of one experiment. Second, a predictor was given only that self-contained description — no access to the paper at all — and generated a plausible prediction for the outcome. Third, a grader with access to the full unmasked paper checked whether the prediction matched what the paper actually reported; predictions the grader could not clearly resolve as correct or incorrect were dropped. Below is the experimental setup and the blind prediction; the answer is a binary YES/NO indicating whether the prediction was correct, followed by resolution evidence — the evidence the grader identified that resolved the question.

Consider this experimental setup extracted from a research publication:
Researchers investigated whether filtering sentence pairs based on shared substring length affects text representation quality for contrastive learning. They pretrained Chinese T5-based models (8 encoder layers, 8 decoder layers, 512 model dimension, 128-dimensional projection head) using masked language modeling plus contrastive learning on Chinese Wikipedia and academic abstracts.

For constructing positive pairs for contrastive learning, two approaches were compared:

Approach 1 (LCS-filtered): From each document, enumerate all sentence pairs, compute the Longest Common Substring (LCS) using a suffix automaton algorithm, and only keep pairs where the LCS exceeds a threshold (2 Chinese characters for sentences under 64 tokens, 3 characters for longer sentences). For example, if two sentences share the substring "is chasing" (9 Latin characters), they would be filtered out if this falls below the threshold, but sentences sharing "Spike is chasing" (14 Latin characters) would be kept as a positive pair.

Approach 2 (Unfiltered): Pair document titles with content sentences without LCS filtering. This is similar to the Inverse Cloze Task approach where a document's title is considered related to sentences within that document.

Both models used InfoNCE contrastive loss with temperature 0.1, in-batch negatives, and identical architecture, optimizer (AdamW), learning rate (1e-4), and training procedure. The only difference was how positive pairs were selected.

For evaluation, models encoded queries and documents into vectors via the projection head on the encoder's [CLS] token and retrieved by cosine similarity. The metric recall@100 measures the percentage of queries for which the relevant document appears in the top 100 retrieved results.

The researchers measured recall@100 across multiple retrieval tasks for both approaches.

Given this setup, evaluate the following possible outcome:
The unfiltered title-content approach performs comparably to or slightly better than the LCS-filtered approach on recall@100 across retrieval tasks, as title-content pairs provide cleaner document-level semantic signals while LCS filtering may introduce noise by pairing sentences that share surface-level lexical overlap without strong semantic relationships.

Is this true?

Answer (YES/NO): YES